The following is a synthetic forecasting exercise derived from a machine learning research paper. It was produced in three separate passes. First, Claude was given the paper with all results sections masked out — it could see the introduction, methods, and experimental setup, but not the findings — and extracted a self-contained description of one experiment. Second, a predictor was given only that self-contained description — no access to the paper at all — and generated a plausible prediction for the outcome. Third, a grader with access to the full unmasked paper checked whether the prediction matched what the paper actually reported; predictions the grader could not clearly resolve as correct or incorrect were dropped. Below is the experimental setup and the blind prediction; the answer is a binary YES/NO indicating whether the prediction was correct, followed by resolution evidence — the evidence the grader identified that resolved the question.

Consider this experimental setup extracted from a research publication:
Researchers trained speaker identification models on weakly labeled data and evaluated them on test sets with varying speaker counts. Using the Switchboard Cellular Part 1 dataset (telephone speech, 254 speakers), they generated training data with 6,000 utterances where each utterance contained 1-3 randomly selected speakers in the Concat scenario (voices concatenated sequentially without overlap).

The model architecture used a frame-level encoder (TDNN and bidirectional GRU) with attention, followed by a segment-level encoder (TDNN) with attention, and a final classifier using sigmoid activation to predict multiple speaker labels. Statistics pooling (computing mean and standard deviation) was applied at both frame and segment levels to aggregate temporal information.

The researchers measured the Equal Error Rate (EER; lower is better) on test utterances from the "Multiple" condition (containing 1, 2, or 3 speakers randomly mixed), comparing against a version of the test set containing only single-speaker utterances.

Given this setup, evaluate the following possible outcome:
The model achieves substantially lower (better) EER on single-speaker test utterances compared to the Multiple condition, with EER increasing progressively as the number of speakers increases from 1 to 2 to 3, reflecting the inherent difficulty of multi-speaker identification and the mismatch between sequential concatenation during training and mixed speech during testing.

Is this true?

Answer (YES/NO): YES